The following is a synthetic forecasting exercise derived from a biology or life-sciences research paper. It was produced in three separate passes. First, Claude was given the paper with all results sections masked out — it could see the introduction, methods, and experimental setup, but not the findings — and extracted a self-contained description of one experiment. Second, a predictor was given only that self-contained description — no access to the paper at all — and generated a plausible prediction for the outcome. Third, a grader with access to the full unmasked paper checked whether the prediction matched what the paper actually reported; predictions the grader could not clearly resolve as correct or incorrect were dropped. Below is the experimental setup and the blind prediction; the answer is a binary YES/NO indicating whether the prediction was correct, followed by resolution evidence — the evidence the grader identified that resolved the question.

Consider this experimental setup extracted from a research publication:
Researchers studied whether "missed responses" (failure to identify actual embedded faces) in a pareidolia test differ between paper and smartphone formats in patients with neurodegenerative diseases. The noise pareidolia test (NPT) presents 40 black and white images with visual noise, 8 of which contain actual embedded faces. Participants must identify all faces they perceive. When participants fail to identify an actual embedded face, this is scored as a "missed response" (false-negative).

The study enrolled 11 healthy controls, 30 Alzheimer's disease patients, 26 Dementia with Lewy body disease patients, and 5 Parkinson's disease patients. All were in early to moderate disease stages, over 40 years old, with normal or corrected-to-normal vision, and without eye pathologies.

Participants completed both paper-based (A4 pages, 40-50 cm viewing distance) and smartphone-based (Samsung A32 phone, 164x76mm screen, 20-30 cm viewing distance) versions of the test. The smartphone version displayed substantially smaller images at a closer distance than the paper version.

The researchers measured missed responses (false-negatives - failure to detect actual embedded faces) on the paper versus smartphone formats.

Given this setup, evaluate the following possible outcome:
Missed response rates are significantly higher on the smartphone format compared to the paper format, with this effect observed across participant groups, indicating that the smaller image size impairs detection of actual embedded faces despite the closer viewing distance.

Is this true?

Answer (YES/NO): NO